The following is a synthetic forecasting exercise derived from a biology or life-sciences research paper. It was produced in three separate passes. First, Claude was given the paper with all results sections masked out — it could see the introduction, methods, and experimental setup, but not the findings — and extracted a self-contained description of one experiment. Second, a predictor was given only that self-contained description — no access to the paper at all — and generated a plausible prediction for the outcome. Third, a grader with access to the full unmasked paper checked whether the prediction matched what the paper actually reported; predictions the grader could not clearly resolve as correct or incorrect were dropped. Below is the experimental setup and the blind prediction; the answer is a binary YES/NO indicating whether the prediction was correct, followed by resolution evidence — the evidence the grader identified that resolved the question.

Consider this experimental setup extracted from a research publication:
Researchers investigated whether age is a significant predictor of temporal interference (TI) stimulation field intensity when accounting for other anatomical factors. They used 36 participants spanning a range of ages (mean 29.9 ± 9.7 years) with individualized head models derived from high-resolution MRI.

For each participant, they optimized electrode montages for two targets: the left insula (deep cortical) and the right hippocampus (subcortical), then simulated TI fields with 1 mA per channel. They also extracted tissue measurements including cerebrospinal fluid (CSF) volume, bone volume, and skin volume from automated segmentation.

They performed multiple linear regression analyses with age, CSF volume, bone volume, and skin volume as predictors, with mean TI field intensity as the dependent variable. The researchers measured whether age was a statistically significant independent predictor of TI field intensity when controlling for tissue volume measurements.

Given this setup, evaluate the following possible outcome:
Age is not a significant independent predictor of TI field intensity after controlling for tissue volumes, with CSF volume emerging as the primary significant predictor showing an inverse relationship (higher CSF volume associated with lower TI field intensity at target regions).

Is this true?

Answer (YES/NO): NO